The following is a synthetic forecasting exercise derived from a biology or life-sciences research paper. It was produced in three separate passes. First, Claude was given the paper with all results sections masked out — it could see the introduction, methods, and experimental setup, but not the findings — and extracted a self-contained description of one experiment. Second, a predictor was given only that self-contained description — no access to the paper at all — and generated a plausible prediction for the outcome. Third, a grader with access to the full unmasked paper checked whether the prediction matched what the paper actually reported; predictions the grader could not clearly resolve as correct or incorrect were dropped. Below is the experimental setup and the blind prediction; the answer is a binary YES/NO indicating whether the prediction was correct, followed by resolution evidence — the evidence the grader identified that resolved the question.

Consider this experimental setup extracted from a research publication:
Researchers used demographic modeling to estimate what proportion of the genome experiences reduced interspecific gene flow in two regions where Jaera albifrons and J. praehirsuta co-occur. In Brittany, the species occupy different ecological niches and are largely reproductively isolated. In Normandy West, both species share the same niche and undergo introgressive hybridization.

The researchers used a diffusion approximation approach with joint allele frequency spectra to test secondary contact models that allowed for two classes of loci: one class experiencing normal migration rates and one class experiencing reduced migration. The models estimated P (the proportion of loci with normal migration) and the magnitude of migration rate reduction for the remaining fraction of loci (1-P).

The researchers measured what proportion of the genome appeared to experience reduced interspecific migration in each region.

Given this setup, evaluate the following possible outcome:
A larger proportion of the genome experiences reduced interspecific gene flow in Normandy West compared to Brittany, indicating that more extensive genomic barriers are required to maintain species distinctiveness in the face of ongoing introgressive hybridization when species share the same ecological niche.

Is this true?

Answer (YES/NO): NO